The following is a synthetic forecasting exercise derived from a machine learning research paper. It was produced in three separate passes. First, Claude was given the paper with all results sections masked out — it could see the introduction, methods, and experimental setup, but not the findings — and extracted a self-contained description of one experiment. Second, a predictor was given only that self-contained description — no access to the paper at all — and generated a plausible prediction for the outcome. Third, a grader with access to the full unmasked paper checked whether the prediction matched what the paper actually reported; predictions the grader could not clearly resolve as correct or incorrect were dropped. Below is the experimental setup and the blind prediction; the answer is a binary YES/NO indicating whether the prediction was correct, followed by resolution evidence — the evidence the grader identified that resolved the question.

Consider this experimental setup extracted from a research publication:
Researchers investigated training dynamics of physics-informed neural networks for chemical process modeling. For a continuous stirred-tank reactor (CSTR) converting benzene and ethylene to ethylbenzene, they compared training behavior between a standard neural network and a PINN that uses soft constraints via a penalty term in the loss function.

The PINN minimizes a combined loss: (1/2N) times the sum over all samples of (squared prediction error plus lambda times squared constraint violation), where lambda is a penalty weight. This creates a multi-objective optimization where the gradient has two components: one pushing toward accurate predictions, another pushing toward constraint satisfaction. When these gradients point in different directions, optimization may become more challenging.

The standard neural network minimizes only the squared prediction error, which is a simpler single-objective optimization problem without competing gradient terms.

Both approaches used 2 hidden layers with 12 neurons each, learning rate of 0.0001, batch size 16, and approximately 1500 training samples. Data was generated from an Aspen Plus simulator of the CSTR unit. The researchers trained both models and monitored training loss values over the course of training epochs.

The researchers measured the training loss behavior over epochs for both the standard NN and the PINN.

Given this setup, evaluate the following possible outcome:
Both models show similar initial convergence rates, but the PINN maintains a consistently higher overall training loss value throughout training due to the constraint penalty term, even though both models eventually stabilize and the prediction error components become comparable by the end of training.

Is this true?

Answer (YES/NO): NO